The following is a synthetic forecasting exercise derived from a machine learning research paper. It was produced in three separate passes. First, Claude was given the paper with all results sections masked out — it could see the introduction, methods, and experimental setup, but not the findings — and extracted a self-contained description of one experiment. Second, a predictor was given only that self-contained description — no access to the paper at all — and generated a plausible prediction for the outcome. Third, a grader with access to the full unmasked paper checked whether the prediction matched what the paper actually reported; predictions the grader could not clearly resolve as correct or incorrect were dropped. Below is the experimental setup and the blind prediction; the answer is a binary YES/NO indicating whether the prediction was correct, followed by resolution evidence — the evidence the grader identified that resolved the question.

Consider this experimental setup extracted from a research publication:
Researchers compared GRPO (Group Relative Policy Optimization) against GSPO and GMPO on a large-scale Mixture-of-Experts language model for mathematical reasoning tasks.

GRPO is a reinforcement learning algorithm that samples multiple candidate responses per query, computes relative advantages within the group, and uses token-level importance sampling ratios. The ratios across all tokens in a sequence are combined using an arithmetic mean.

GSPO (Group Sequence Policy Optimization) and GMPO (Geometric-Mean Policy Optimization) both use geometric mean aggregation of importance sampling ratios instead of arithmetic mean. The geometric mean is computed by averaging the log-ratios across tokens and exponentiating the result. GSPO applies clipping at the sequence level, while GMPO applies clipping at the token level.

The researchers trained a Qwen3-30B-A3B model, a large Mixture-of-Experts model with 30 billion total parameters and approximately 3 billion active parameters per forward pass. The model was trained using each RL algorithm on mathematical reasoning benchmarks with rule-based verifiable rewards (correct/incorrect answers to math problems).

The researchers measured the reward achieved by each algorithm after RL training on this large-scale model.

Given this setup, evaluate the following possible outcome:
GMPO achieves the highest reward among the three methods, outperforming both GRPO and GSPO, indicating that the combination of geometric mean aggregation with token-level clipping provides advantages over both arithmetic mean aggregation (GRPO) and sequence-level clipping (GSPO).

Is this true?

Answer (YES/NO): NO